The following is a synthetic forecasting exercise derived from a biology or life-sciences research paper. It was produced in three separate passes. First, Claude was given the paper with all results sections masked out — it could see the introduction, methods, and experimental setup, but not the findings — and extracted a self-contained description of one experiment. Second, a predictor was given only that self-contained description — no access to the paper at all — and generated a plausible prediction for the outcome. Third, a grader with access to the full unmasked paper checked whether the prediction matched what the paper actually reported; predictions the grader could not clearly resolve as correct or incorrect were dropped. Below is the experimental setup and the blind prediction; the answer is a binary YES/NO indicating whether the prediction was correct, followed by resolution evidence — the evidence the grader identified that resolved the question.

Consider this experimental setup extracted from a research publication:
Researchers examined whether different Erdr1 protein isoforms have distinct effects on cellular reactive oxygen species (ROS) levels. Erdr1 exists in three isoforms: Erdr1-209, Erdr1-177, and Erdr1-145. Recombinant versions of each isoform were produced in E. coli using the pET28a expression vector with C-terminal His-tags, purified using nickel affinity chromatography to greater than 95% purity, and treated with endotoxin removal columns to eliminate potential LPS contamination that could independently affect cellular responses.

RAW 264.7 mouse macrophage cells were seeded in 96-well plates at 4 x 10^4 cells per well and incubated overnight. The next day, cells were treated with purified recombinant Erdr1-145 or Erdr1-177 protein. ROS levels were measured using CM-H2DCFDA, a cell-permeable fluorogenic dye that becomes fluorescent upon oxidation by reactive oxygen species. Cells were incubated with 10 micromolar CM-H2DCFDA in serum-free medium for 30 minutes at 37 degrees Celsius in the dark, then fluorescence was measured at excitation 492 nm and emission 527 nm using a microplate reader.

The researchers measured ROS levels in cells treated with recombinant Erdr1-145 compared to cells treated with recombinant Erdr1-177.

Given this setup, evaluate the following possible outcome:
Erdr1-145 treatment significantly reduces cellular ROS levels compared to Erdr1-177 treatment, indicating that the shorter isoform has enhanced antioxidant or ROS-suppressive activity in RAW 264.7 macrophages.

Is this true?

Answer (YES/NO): NO